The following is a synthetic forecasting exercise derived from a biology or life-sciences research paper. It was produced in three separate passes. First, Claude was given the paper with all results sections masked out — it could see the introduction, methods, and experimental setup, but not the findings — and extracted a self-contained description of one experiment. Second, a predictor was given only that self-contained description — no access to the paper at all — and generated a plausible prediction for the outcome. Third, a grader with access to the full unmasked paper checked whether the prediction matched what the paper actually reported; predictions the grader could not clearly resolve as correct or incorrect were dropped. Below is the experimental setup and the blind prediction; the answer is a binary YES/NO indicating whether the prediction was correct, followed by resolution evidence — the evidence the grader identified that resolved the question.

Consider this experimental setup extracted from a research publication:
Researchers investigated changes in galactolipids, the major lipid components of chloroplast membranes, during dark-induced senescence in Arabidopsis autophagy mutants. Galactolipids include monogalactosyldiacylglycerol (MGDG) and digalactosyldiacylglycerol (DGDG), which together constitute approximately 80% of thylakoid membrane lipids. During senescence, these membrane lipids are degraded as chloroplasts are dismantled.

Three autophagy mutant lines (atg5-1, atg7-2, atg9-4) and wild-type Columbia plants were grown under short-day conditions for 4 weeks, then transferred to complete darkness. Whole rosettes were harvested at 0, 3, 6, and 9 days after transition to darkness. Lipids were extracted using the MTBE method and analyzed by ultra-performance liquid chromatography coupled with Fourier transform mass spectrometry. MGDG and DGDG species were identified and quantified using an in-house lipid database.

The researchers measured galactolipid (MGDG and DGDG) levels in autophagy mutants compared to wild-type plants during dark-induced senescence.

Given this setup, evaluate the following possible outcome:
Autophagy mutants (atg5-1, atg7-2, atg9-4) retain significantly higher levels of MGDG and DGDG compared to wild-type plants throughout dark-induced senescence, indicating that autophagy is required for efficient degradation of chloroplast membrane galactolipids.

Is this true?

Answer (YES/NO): NO